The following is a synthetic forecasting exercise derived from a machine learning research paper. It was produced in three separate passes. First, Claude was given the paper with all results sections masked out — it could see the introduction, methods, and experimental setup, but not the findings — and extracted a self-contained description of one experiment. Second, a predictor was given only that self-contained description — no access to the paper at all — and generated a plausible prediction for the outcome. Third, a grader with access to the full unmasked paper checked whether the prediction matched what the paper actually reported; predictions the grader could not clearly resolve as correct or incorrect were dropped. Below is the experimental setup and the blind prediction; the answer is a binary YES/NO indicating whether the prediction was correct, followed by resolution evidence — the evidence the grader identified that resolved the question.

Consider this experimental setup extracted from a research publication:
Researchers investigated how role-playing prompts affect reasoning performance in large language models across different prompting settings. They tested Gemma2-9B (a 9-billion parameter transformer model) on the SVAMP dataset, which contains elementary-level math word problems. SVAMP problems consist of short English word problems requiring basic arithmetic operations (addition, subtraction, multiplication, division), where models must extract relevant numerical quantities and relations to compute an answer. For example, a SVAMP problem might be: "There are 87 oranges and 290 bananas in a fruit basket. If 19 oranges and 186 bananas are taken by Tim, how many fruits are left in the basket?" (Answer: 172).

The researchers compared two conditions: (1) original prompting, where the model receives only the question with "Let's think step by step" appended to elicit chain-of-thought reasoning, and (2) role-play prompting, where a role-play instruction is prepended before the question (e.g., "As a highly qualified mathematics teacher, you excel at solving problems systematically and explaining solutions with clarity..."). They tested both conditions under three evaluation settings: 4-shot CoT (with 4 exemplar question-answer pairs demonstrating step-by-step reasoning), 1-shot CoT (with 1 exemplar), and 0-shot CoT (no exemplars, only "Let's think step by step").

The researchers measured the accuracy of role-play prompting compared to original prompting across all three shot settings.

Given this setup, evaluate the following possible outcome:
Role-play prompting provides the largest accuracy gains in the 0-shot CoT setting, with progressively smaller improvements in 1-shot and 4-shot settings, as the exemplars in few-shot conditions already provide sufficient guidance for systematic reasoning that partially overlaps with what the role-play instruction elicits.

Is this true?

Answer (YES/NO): NO